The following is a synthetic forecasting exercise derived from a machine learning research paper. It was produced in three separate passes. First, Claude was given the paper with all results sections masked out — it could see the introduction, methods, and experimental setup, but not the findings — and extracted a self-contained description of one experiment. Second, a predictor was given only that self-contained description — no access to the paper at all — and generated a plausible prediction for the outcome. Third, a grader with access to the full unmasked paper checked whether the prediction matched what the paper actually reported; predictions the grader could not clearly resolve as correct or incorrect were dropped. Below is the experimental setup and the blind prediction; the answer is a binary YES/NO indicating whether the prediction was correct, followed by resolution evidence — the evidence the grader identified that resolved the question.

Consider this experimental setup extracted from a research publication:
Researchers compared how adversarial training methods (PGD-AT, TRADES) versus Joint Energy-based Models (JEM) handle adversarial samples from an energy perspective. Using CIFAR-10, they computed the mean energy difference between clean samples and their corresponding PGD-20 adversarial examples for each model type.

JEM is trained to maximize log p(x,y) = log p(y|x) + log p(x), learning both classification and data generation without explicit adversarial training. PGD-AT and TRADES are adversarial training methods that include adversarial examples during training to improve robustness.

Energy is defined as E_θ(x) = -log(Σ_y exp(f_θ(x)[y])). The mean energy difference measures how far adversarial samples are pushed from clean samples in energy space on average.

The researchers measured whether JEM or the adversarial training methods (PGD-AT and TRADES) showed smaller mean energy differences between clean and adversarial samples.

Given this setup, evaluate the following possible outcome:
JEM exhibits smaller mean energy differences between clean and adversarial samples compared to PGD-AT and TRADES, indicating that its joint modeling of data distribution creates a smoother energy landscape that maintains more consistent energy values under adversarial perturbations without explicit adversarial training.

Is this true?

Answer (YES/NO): NO